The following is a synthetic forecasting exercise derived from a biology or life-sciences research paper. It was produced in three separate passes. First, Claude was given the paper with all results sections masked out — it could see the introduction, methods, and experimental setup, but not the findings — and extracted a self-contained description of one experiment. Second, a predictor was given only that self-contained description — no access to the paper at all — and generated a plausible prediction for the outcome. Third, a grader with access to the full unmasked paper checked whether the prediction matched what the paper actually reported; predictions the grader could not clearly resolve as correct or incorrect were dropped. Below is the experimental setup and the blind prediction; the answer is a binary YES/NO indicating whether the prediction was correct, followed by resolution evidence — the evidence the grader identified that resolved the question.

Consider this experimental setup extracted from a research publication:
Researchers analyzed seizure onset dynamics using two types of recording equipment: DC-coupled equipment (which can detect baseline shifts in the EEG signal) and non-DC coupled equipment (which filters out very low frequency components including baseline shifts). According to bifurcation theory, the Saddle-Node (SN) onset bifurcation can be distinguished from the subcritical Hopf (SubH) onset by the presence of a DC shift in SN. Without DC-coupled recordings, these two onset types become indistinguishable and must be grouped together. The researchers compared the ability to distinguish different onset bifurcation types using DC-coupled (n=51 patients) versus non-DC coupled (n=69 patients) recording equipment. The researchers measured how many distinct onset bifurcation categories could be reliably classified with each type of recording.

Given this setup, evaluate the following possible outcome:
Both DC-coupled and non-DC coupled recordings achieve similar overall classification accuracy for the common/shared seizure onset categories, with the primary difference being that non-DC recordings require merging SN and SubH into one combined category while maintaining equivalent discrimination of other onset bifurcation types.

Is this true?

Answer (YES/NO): YES